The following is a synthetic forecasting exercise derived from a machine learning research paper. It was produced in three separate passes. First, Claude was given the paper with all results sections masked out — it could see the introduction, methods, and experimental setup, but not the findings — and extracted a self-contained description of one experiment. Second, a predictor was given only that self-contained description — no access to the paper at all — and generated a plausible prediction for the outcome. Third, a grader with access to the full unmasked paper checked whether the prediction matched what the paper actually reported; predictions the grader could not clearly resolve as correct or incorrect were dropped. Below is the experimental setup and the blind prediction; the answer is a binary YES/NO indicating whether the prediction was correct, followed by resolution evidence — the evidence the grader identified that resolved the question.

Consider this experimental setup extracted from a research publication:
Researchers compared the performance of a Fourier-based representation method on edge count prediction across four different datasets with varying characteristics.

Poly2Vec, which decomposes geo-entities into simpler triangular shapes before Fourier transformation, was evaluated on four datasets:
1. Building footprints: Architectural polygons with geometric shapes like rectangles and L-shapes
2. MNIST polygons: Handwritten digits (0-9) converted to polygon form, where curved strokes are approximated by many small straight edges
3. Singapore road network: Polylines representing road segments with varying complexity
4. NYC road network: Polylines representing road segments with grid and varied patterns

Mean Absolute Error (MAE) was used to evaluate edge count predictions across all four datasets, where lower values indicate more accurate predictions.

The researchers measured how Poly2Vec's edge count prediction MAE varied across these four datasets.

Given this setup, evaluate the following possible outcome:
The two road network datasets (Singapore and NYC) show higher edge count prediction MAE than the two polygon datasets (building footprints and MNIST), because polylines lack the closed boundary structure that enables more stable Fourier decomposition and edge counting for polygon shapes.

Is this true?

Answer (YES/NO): NO